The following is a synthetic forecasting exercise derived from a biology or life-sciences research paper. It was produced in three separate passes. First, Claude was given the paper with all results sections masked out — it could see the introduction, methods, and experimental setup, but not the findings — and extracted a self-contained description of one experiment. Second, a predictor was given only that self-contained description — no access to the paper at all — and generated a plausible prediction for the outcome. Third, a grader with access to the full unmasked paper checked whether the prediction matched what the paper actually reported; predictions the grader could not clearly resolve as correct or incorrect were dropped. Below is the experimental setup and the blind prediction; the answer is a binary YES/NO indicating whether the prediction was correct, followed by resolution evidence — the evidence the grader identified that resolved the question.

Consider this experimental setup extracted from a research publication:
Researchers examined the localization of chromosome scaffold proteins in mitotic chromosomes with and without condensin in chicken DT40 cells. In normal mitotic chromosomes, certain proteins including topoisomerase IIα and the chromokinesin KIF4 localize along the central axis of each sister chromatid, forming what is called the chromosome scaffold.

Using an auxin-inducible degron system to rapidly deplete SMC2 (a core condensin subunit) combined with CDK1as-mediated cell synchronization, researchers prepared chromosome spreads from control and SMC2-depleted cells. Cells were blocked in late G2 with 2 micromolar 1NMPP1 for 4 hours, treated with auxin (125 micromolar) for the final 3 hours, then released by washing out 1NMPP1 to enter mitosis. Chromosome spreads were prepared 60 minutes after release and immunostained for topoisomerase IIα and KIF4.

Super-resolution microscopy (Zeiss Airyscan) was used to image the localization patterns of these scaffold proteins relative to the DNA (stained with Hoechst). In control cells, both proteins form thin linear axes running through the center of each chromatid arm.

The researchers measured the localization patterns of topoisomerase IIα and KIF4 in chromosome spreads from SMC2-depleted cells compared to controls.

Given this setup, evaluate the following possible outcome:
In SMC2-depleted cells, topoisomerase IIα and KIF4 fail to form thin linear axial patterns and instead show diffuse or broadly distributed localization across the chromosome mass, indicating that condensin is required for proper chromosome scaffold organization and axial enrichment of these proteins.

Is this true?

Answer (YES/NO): NO